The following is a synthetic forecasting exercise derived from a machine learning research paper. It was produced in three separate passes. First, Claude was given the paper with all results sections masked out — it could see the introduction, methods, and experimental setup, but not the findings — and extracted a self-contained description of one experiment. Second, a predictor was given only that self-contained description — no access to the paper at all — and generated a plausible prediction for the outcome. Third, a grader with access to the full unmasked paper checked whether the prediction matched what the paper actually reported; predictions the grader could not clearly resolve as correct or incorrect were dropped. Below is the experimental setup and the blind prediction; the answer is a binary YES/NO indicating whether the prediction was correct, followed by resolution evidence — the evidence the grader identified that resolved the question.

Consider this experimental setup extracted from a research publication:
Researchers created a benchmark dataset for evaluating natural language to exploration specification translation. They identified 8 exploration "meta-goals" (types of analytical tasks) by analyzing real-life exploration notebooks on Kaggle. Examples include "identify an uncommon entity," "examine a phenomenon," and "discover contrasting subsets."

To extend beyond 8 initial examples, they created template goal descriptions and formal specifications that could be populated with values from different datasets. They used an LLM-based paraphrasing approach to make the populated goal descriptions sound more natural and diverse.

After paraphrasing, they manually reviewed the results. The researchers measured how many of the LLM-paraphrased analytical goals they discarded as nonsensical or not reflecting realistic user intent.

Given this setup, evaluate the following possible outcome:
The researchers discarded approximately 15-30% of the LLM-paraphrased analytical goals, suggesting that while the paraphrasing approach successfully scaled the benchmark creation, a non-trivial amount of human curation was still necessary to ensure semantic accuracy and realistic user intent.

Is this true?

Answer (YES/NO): NO